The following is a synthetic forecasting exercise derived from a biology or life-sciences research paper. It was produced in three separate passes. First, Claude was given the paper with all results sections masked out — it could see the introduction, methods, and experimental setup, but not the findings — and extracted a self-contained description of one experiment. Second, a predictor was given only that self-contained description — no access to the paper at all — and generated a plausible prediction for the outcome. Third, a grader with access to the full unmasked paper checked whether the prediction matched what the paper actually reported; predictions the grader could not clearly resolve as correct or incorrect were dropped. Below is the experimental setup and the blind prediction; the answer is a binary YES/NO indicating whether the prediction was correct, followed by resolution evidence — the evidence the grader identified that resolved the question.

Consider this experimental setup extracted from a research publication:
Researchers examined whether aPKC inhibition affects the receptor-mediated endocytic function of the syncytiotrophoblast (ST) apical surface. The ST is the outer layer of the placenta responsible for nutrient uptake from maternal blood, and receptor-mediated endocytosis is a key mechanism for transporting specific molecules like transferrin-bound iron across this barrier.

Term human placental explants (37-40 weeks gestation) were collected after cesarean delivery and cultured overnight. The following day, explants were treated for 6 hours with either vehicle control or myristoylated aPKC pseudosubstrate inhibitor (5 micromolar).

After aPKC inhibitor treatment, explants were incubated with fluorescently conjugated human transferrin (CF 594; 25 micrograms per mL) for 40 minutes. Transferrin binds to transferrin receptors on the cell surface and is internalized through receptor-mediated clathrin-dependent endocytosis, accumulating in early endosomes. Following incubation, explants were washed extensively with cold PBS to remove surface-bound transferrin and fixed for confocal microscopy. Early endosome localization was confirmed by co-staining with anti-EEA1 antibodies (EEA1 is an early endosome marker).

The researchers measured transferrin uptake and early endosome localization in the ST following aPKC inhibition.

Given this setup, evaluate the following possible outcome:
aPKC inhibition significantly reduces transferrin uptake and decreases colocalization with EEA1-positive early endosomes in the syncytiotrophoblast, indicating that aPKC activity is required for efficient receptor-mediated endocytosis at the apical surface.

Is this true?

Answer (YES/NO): NO